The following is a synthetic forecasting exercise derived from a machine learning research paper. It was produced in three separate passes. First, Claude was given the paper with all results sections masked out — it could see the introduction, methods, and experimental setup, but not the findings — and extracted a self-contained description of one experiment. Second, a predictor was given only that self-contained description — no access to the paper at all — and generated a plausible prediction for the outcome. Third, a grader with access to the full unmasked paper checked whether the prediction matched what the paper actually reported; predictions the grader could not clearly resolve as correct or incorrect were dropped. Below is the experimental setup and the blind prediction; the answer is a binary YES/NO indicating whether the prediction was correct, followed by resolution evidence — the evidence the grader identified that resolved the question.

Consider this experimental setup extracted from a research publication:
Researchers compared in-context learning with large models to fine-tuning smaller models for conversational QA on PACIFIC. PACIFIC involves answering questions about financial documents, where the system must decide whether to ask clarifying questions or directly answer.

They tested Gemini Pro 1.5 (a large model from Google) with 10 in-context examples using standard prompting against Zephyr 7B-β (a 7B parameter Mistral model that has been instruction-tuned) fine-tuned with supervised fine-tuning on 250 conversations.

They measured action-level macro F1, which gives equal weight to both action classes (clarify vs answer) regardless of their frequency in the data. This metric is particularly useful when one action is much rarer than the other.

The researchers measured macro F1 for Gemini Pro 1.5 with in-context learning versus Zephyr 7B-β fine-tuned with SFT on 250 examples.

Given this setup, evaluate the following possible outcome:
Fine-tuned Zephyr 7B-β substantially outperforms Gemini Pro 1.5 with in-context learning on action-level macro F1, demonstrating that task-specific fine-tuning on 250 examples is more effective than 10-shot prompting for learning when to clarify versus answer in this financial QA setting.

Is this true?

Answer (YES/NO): NO